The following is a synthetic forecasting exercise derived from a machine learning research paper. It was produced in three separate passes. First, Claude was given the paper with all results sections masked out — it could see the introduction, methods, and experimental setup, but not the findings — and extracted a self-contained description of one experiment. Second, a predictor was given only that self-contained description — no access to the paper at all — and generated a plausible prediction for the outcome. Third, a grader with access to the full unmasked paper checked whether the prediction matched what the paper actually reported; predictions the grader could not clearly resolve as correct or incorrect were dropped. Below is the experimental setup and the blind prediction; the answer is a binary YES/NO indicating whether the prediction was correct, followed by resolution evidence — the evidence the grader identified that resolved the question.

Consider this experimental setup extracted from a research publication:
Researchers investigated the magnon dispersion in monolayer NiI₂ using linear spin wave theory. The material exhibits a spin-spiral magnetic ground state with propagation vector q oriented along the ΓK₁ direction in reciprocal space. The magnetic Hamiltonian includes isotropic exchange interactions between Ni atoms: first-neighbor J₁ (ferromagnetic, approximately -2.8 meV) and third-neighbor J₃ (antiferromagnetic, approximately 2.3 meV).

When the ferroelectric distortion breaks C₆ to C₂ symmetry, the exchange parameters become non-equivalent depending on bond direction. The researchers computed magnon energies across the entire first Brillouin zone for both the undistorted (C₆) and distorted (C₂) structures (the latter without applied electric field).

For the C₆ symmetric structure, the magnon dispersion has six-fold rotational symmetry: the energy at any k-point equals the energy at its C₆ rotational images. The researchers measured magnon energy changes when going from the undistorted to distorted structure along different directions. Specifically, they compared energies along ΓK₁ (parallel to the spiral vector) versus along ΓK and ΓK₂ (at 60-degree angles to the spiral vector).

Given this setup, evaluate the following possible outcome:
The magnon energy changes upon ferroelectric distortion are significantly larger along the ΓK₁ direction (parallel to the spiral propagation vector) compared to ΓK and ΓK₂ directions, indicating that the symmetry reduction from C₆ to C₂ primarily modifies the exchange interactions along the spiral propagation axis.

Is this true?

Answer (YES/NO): NO